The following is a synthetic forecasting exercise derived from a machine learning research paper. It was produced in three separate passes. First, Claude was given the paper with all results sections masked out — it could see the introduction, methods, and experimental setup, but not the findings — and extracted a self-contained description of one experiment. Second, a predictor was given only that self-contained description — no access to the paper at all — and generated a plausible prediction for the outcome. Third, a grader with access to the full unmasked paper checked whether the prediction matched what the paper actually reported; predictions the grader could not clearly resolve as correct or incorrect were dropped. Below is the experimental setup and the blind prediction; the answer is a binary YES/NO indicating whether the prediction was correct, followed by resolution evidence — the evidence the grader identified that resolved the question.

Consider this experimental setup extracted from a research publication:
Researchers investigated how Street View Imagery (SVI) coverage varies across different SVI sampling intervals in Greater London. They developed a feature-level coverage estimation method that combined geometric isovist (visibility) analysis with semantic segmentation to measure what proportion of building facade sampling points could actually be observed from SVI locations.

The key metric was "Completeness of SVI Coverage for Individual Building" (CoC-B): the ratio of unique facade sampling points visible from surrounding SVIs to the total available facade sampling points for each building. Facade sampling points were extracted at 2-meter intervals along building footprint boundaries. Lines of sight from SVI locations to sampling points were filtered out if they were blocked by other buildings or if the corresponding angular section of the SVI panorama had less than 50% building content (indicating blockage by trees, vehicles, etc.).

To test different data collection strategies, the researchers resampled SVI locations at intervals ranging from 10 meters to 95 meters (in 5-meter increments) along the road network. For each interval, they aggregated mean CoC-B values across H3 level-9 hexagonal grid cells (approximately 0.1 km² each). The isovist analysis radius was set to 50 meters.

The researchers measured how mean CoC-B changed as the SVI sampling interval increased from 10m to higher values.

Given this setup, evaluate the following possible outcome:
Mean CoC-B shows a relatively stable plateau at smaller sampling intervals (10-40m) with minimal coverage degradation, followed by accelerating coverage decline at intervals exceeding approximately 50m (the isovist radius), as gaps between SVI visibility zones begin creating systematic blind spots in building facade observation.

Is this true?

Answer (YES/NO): NO